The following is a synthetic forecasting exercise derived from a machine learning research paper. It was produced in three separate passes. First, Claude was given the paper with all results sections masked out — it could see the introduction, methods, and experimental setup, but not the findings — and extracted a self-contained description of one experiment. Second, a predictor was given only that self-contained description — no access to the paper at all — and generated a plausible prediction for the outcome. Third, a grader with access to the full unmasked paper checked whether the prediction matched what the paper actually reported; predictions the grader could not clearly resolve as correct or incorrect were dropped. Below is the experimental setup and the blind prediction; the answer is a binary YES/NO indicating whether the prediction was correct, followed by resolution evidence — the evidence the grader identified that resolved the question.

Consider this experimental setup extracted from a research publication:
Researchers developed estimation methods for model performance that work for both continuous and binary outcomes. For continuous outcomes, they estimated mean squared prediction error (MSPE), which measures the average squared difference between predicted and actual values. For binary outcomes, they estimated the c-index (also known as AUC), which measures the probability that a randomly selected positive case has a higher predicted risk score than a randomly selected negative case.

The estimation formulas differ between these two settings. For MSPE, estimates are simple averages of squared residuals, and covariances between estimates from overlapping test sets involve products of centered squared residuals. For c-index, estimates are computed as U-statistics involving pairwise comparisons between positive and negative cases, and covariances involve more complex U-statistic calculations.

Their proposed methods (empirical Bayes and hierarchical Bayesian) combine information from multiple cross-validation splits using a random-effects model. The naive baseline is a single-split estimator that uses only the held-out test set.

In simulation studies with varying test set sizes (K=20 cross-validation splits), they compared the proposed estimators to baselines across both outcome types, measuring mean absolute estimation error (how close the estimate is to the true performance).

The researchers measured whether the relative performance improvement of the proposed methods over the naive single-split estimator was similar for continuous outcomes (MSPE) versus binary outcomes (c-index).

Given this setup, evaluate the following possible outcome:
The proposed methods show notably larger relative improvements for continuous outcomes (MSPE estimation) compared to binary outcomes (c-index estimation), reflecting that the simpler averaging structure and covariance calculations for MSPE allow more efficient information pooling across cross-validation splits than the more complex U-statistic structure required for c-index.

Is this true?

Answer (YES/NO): NO